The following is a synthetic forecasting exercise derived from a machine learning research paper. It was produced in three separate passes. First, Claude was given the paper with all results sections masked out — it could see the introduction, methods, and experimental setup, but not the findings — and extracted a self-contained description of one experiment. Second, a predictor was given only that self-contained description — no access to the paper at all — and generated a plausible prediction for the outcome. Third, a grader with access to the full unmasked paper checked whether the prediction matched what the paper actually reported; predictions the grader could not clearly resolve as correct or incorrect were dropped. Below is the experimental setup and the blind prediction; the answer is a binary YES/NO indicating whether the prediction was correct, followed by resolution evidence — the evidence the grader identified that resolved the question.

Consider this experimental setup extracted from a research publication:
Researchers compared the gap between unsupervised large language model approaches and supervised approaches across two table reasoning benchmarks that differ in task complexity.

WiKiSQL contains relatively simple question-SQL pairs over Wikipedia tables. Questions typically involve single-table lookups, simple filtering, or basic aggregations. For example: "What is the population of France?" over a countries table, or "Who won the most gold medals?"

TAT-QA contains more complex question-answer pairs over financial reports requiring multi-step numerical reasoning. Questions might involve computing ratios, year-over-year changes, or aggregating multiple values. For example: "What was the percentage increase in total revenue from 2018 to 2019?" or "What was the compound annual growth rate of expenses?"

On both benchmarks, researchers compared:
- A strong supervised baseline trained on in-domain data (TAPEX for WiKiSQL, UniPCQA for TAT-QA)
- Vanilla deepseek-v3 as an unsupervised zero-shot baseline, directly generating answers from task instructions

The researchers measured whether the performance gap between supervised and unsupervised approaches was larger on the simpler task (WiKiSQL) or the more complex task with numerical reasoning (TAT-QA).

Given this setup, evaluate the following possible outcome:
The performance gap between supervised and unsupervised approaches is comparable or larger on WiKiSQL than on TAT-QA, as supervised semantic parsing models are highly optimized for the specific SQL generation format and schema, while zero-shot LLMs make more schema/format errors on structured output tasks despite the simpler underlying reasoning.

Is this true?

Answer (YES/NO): NO